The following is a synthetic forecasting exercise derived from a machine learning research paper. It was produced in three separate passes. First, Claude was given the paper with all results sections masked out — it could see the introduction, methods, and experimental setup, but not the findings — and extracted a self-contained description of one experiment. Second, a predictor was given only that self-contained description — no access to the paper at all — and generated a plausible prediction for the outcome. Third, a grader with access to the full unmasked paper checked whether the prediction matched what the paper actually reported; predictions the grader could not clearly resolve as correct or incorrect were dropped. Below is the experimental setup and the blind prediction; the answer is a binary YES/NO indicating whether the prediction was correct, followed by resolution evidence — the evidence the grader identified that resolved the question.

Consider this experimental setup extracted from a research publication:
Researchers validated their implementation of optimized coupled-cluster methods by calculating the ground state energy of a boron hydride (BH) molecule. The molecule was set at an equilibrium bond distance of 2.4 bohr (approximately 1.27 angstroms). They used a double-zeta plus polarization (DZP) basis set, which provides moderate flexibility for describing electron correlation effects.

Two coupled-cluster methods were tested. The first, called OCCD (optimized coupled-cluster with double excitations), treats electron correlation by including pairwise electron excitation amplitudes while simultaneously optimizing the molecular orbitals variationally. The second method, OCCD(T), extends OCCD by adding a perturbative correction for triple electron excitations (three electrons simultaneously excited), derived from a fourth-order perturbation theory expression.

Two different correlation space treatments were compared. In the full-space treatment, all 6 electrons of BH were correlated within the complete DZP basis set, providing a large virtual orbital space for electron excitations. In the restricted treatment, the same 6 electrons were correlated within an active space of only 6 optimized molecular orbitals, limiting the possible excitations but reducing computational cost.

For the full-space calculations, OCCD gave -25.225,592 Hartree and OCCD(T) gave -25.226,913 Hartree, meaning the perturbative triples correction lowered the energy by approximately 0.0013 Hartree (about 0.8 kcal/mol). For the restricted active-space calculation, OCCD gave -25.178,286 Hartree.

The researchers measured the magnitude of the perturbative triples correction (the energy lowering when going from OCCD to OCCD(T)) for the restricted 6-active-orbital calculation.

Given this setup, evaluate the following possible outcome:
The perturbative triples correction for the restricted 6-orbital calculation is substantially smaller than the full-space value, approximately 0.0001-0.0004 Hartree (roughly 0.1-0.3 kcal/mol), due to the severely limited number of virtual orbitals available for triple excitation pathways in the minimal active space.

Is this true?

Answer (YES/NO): NO